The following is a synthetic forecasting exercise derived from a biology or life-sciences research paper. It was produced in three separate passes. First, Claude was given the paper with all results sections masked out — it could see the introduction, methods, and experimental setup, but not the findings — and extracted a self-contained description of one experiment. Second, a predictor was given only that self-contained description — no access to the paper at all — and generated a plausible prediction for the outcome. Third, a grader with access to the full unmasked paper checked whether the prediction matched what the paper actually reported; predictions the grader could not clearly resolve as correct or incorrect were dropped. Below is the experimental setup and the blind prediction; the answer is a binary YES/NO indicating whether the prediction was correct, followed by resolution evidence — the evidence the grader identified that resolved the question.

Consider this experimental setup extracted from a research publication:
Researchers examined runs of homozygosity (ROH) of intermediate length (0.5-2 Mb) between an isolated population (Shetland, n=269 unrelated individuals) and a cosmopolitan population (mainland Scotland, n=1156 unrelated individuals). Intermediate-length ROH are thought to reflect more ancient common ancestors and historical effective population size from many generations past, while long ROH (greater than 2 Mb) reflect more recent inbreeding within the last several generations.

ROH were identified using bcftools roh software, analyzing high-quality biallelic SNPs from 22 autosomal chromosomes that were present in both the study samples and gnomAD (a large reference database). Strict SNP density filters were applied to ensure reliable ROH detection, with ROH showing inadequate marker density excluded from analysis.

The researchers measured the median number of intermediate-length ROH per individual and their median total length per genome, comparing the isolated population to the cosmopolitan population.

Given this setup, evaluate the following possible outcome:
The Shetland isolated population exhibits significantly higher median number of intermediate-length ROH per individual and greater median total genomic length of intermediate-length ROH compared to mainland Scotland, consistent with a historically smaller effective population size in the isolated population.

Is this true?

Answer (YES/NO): NO